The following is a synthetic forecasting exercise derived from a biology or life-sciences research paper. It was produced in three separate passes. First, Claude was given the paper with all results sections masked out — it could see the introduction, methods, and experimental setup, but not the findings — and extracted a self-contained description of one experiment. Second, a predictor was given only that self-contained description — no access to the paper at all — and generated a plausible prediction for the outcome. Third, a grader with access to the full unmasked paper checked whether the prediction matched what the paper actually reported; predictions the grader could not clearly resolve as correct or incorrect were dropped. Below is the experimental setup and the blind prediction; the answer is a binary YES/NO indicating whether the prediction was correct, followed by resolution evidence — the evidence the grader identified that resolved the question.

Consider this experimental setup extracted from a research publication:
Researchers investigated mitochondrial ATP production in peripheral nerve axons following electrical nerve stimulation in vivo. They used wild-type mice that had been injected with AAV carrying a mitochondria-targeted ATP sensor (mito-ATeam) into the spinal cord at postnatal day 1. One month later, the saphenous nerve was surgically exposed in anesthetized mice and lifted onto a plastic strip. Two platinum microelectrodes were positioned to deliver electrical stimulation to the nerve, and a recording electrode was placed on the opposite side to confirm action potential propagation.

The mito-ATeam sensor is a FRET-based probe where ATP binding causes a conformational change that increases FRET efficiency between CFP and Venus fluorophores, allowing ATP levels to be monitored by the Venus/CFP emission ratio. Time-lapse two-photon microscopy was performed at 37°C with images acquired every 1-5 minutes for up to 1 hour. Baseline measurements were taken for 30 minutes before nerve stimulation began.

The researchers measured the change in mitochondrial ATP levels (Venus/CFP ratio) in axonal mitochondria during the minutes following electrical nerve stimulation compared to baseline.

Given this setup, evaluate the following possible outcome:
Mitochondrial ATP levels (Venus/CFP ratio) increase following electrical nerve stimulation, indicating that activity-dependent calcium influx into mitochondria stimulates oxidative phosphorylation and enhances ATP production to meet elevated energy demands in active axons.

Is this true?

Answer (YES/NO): YES